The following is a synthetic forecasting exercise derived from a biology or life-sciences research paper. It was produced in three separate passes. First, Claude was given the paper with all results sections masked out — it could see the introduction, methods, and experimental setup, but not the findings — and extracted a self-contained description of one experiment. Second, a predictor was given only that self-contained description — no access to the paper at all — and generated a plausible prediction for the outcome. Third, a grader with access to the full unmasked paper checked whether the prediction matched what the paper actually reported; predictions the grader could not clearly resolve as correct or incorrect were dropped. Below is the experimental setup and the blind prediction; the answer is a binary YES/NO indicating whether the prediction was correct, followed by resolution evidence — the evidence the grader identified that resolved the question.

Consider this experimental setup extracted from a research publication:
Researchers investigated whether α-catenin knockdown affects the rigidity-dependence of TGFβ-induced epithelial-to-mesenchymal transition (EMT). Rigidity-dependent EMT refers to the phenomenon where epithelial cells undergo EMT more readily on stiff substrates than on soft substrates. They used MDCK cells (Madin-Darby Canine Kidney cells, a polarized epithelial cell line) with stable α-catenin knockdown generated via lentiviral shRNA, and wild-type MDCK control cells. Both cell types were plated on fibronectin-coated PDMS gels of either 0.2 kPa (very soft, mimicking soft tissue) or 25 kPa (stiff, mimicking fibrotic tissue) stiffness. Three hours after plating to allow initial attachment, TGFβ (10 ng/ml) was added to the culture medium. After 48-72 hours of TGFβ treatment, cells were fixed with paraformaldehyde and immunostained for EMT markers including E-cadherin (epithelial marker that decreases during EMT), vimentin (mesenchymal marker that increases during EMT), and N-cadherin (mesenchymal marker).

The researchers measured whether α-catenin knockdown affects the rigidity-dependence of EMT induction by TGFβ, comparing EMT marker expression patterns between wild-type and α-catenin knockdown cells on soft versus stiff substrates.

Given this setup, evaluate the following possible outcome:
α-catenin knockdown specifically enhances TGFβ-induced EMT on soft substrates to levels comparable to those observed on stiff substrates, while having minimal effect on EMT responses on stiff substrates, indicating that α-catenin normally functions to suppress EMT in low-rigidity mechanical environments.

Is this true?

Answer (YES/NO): NO